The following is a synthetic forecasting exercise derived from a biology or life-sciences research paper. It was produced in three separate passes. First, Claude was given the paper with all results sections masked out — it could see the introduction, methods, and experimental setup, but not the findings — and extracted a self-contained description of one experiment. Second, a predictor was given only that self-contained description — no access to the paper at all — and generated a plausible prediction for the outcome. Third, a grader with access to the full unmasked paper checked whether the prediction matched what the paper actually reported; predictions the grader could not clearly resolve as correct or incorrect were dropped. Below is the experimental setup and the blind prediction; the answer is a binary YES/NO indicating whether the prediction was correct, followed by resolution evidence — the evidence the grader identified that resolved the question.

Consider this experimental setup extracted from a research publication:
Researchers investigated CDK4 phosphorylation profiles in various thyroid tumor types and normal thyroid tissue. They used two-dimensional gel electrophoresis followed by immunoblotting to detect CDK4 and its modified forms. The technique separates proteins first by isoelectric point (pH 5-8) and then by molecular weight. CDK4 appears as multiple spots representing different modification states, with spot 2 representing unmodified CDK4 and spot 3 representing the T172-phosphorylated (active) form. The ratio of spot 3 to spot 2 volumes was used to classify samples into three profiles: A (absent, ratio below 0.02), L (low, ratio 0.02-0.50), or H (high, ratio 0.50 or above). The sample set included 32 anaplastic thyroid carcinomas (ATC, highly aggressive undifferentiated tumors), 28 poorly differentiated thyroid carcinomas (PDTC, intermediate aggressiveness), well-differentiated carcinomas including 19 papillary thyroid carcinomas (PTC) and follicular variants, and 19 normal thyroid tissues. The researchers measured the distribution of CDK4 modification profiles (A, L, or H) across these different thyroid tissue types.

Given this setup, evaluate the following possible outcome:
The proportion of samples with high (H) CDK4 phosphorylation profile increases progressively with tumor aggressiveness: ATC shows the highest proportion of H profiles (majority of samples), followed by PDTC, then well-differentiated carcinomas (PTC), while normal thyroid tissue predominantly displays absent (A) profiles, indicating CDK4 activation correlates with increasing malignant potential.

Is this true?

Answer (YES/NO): NO